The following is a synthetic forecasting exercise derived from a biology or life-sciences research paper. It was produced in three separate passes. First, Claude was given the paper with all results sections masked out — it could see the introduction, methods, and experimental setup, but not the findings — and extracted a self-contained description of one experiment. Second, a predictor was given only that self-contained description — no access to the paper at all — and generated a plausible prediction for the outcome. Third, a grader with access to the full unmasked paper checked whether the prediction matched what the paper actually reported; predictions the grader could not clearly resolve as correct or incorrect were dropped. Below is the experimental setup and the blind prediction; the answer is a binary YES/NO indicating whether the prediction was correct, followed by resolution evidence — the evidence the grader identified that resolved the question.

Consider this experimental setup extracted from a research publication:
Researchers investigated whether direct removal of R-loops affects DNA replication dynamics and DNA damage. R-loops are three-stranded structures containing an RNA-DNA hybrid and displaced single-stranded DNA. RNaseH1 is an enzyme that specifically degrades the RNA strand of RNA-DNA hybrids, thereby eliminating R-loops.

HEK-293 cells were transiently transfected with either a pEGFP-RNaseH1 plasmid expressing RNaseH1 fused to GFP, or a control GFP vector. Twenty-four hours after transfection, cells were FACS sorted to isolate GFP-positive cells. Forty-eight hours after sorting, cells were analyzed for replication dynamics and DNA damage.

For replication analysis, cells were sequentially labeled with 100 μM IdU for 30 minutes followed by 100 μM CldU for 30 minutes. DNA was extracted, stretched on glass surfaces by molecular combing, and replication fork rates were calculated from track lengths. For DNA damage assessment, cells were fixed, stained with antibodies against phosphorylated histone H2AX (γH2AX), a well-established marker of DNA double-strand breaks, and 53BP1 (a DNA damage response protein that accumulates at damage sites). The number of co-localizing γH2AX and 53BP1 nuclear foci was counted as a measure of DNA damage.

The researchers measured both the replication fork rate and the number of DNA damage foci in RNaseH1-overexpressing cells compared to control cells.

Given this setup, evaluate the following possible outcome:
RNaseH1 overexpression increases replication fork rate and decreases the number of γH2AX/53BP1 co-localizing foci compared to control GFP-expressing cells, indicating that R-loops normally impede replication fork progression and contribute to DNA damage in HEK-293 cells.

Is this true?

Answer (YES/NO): NO